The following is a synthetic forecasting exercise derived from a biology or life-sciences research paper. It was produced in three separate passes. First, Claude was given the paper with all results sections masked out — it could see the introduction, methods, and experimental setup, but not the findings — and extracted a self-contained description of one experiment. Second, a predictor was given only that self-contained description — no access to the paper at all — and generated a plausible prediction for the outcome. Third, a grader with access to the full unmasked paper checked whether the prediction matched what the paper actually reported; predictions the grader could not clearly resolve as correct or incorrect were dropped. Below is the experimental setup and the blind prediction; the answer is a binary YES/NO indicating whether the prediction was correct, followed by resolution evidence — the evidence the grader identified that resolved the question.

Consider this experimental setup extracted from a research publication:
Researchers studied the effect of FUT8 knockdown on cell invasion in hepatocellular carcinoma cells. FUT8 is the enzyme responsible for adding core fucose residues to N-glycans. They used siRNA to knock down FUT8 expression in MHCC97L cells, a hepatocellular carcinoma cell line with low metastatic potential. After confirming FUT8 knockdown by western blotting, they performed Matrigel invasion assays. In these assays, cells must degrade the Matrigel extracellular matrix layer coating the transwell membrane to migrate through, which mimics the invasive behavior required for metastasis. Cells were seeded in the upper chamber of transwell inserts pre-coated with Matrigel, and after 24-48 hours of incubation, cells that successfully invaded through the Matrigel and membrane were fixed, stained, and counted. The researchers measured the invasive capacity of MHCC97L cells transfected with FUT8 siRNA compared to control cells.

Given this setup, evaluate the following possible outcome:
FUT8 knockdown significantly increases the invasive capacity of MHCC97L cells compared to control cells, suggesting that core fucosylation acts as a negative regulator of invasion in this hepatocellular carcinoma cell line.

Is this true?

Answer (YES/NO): NO